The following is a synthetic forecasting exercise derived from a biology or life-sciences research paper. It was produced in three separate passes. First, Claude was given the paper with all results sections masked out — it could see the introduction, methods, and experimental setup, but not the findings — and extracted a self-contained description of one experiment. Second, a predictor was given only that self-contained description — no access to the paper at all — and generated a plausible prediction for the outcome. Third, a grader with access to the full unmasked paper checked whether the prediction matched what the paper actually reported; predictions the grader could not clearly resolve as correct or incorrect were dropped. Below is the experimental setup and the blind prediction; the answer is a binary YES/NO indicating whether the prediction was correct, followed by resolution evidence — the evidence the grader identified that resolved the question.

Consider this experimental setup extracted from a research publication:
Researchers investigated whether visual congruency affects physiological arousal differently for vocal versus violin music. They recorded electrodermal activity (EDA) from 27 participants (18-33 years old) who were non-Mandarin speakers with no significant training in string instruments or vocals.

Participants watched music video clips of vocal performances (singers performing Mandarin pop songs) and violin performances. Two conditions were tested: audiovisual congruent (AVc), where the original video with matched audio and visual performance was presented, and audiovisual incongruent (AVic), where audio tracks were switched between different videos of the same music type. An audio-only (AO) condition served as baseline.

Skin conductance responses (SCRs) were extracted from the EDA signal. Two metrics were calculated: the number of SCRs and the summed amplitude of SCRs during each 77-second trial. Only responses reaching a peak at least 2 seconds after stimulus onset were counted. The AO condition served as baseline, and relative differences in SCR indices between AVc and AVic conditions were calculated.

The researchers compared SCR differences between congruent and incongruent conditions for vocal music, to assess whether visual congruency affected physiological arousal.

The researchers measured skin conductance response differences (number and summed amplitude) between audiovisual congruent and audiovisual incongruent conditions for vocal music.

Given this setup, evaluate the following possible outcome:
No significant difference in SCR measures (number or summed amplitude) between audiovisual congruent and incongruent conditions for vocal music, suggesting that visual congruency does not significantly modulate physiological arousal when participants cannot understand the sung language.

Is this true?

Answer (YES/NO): NO